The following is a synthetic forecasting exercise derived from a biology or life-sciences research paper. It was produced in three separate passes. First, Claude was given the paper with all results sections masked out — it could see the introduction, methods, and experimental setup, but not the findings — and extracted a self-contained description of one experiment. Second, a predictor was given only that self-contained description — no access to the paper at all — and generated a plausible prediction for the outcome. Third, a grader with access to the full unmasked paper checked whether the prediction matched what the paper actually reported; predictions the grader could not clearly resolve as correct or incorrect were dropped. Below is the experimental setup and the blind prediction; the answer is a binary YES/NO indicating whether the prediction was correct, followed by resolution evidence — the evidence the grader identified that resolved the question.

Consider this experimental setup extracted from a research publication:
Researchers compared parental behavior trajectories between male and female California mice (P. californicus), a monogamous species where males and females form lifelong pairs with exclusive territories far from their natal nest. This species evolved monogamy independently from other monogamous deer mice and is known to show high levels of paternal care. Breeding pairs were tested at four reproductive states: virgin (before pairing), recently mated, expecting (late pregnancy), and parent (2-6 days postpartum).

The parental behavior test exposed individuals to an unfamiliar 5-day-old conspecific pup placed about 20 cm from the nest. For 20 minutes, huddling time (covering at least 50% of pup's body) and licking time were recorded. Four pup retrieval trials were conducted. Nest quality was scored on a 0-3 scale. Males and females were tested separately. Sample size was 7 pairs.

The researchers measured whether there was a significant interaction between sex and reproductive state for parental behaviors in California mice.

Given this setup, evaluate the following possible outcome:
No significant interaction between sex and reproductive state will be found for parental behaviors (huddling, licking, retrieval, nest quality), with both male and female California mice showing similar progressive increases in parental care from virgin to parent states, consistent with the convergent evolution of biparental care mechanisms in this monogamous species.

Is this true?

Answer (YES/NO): NO